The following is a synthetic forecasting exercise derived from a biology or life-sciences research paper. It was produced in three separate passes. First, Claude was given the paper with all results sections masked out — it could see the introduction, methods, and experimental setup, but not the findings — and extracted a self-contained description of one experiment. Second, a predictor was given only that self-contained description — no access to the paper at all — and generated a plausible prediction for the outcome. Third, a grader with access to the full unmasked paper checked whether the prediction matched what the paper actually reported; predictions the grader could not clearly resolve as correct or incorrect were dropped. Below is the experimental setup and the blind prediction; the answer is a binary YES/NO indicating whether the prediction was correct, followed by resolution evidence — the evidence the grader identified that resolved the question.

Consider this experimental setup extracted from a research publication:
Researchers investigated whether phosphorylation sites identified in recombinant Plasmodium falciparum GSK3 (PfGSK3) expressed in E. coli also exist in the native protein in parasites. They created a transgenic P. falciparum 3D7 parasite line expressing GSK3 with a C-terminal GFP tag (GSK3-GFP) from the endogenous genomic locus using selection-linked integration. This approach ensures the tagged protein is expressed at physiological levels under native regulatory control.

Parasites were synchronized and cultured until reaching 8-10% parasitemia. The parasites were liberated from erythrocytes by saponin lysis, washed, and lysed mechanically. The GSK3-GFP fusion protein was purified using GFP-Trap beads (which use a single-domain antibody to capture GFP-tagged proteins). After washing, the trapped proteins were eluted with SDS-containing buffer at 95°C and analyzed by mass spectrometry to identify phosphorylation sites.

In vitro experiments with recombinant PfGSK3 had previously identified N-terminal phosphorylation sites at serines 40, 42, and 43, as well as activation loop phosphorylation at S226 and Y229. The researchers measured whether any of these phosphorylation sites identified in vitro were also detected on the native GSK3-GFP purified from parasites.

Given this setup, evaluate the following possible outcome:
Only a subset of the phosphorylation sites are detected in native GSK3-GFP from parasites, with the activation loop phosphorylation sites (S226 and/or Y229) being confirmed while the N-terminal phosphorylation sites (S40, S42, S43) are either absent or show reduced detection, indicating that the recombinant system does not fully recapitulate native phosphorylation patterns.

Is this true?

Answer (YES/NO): NO